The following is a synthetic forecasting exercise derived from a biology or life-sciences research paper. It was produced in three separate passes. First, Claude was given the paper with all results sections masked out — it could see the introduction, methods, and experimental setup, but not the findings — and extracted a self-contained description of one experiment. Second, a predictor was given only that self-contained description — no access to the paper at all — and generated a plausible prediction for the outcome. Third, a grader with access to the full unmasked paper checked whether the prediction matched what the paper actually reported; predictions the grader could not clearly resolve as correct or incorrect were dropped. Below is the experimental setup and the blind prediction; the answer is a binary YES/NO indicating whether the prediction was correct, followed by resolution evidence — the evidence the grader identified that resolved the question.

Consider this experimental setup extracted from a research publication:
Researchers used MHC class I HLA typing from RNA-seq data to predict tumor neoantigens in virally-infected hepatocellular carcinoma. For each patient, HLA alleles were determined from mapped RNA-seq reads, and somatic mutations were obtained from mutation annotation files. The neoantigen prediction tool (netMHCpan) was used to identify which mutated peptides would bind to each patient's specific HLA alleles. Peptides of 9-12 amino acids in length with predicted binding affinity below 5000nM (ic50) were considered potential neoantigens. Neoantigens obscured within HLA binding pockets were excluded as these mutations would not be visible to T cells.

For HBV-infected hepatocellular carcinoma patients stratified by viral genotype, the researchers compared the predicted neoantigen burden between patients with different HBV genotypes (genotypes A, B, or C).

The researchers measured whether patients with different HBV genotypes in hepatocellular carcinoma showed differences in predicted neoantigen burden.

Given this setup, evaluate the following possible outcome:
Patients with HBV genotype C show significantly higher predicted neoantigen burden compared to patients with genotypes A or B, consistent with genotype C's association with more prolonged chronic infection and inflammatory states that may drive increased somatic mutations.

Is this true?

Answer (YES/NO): NO